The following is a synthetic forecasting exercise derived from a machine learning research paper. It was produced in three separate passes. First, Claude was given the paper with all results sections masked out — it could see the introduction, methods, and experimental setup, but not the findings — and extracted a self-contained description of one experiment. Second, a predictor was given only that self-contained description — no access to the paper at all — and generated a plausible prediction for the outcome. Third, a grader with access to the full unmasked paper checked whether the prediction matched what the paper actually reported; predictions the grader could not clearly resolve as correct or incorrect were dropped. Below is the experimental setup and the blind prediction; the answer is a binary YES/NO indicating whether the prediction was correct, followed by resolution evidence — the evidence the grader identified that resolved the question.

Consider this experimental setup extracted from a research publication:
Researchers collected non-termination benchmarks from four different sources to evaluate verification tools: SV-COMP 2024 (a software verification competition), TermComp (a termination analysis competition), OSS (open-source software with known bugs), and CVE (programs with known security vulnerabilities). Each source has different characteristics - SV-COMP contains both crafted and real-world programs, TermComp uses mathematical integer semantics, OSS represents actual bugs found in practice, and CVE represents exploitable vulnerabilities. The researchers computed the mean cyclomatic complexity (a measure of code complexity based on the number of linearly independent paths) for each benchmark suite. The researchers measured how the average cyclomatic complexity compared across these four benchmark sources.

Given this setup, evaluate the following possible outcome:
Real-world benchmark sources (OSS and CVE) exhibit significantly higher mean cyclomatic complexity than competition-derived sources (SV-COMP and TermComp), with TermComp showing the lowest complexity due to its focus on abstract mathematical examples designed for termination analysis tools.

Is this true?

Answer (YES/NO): NO